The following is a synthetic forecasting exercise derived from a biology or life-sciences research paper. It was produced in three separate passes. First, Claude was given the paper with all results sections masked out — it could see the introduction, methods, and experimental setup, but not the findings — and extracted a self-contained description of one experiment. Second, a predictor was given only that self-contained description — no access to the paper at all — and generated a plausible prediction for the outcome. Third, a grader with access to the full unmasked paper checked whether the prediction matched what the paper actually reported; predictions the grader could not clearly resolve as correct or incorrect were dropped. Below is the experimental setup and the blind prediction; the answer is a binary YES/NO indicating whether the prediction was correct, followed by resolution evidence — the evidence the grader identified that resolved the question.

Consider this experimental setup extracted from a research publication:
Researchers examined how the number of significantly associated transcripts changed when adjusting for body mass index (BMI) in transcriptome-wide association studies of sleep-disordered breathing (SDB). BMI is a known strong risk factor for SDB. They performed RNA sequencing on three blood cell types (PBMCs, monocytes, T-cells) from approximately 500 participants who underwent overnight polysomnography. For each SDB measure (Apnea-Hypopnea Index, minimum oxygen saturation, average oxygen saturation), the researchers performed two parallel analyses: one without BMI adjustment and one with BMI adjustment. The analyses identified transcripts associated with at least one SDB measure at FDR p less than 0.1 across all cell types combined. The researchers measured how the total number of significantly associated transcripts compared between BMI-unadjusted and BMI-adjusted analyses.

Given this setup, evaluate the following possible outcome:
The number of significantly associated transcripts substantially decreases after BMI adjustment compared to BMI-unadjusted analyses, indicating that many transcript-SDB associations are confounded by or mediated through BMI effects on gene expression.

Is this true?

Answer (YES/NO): YES